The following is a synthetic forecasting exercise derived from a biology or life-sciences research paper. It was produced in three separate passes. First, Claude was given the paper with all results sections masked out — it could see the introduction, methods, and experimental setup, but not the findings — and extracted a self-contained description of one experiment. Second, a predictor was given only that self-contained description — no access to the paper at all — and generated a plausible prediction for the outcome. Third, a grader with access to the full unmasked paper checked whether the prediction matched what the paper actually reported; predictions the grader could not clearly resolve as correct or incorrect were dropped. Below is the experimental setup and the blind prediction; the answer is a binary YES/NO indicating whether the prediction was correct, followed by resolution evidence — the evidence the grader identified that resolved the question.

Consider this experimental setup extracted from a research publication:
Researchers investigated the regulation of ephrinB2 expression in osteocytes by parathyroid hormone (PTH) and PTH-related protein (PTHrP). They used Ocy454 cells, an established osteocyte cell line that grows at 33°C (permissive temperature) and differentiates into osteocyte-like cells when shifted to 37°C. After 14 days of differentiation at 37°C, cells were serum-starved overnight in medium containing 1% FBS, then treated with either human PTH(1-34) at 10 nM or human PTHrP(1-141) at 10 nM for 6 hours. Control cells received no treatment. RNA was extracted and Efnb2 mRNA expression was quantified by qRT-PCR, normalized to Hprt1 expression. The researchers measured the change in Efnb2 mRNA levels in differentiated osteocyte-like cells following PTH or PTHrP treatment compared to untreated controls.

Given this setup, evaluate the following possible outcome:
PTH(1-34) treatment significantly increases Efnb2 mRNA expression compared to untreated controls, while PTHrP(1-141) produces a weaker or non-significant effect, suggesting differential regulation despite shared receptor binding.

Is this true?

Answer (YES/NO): NO